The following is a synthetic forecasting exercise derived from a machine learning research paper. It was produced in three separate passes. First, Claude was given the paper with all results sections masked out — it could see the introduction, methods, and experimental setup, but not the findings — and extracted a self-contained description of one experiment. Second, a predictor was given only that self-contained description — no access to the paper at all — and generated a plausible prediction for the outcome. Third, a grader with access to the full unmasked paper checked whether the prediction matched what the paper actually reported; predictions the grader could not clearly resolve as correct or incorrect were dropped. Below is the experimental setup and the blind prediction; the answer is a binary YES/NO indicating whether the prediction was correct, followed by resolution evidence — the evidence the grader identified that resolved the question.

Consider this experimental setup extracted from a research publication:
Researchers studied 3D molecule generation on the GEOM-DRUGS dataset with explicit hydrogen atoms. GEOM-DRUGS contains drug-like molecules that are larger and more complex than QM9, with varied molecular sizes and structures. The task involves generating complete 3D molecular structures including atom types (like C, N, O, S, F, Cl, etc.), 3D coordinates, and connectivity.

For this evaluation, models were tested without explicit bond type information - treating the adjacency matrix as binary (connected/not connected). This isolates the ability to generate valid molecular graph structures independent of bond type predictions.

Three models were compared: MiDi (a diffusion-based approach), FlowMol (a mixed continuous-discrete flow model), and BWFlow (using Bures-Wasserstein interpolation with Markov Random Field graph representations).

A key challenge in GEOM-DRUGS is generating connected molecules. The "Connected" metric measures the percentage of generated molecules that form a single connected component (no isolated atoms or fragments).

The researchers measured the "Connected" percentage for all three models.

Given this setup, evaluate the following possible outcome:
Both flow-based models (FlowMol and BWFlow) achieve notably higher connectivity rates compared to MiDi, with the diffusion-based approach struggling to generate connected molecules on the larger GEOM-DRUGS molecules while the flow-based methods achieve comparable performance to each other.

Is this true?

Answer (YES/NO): NO